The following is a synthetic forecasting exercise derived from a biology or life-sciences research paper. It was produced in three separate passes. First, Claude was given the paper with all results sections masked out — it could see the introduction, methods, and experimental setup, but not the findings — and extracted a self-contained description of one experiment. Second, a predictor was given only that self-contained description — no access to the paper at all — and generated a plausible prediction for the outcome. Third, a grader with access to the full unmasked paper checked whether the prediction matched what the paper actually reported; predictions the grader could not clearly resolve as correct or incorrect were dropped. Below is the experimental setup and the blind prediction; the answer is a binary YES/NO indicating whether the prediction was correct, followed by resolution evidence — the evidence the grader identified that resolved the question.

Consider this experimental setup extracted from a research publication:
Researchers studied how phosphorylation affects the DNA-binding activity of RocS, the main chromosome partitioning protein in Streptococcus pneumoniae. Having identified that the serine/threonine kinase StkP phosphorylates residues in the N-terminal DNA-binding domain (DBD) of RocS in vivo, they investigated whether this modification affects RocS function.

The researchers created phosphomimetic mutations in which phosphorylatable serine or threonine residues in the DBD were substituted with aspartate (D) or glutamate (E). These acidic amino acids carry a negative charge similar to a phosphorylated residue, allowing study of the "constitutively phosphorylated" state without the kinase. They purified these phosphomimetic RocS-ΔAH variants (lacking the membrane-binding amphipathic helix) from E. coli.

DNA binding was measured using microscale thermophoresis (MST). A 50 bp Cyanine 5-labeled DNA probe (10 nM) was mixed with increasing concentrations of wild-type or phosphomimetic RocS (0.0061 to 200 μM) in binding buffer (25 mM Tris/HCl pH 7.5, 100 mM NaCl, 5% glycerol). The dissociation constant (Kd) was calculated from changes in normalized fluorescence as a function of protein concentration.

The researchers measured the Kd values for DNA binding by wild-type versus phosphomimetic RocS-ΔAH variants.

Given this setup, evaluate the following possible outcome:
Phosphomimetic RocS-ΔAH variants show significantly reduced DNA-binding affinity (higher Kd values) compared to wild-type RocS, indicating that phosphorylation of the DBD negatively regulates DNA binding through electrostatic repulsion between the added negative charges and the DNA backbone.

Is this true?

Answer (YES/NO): YES